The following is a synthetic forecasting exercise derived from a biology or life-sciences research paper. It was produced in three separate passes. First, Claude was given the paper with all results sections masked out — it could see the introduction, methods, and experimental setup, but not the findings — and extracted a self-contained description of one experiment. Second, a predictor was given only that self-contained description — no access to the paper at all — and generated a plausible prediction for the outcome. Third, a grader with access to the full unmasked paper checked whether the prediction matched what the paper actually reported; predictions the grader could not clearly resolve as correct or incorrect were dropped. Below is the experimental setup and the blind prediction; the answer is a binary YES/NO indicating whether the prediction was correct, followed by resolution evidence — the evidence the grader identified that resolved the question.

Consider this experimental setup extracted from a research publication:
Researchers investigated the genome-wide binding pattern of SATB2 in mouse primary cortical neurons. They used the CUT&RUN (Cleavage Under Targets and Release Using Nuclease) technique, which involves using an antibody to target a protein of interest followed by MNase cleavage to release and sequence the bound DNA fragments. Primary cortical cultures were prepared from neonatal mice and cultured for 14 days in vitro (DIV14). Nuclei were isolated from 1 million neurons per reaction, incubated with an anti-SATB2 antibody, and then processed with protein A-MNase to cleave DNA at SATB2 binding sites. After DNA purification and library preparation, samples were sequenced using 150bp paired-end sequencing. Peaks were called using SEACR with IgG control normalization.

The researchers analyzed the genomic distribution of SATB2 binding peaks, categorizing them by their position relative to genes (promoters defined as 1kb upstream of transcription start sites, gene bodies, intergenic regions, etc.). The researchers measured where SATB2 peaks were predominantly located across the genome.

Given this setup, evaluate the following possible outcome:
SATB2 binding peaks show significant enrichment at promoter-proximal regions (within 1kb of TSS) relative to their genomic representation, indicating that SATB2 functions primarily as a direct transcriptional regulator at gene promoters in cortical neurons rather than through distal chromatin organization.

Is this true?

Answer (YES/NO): YES